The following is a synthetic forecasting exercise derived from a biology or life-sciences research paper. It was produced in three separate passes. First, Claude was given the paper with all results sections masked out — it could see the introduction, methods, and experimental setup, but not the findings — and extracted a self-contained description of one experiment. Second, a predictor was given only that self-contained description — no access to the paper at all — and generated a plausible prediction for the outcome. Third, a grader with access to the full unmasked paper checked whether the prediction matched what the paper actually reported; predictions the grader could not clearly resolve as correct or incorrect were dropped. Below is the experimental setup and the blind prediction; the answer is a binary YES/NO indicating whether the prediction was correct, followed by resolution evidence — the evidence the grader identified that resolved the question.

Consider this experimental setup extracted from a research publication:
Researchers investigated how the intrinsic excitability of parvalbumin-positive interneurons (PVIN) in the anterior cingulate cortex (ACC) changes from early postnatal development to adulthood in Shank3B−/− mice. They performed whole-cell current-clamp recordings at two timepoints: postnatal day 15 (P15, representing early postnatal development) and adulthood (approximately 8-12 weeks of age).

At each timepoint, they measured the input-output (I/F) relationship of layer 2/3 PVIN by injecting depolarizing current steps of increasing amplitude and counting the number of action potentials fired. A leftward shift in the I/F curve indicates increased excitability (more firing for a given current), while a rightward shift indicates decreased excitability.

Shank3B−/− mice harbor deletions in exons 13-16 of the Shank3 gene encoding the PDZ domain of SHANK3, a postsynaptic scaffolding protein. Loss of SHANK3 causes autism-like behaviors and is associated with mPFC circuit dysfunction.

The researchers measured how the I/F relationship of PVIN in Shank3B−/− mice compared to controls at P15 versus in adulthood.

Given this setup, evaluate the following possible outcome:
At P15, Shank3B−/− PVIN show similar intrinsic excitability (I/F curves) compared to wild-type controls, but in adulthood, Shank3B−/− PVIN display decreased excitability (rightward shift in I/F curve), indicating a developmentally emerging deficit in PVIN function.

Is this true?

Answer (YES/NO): NO